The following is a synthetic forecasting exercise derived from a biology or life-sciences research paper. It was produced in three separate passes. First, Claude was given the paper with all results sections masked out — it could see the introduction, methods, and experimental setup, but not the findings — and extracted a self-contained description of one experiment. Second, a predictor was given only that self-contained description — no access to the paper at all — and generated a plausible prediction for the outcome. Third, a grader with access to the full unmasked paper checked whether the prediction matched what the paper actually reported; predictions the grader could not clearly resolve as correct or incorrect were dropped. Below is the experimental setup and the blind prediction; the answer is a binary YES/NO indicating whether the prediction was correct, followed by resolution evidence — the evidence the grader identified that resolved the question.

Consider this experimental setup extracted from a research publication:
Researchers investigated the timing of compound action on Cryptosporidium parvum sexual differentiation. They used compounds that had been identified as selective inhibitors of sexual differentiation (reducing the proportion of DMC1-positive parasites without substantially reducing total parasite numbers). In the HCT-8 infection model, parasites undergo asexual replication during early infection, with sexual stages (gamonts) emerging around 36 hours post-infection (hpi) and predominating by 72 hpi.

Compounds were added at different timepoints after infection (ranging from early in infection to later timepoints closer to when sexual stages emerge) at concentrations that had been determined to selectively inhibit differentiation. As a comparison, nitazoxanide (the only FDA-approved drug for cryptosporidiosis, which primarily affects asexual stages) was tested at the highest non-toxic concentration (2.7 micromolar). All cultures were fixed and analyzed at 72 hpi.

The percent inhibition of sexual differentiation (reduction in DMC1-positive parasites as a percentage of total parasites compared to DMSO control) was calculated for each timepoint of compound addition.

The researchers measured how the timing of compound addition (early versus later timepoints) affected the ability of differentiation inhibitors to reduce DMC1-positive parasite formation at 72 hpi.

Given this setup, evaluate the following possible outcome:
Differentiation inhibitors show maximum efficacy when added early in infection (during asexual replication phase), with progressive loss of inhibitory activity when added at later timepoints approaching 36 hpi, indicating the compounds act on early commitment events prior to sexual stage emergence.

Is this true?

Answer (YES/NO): NO